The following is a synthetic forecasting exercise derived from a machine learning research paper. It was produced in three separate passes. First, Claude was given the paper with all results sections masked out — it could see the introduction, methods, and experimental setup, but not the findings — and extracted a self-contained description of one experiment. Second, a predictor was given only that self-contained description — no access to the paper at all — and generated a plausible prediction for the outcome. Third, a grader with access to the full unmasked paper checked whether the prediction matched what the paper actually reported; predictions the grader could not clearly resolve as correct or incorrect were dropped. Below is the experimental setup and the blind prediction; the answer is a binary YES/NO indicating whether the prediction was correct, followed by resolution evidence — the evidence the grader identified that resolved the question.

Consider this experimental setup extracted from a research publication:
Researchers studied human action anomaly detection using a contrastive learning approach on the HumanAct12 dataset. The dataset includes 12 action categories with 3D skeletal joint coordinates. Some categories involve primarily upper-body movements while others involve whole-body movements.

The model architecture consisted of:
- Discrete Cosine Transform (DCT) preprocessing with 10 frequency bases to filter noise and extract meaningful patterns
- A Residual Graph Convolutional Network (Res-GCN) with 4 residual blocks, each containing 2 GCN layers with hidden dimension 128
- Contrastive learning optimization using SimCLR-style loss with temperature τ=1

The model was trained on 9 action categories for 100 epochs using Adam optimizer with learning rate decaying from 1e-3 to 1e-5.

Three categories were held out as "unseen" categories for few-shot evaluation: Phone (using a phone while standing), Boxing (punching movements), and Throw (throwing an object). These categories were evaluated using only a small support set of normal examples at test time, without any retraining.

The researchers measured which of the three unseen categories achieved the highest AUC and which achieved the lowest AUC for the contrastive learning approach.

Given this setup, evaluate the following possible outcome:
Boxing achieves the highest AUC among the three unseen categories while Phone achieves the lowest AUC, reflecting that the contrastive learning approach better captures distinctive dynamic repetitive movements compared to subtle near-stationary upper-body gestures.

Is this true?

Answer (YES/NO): NO